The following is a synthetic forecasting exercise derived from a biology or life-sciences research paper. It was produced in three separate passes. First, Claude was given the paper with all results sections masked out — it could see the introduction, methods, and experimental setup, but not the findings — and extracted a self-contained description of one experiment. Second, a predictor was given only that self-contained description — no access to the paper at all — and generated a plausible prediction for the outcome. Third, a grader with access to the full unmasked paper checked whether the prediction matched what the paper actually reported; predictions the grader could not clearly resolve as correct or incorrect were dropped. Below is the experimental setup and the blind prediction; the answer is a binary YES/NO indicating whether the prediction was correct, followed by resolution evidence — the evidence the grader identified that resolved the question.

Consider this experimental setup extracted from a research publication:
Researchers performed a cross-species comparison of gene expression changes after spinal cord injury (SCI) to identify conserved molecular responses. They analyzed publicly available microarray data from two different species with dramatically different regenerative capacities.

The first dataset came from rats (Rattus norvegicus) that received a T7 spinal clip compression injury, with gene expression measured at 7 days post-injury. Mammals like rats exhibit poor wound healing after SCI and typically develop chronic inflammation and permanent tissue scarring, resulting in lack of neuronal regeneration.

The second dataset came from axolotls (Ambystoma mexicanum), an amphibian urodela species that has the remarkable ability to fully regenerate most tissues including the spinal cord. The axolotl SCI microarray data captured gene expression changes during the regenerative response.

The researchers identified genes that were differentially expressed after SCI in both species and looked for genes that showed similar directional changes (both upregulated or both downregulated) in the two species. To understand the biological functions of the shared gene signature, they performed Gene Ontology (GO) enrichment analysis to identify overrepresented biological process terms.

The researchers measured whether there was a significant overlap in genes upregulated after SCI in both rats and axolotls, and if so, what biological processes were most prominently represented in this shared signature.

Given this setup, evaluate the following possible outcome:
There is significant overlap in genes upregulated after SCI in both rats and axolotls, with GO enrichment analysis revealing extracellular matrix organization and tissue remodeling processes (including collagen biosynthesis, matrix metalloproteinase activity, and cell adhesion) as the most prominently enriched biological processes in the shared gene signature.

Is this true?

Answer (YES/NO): YES